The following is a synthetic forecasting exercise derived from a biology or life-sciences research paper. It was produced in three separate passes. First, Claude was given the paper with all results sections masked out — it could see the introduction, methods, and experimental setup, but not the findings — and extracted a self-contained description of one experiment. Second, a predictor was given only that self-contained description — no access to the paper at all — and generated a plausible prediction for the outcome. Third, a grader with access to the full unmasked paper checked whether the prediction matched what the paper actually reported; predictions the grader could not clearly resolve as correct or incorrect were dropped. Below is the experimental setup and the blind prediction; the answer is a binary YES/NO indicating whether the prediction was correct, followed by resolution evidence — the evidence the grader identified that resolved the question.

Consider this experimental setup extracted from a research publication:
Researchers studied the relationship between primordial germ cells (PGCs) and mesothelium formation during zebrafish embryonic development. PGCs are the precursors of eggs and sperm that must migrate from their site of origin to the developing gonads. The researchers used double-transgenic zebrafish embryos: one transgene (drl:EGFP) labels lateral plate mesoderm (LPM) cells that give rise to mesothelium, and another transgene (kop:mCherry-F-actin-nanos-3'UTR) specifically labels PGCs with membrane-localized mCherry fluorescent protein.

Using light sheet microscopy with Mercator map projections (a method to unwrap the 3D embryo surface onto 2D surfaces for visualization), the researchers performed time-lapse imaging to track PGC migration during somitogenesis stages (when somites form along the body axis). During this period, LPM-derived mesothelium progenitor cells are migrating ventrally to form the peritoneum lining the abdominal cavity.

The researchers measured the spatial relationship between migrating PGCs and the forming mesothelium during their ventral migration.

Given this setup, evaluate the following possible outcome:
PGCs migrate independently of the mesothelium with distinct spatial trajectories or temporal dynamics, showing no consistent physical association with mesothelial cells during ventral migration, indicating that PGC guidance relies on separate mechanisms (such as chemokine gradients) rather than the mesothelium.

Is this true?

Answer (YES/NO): NO